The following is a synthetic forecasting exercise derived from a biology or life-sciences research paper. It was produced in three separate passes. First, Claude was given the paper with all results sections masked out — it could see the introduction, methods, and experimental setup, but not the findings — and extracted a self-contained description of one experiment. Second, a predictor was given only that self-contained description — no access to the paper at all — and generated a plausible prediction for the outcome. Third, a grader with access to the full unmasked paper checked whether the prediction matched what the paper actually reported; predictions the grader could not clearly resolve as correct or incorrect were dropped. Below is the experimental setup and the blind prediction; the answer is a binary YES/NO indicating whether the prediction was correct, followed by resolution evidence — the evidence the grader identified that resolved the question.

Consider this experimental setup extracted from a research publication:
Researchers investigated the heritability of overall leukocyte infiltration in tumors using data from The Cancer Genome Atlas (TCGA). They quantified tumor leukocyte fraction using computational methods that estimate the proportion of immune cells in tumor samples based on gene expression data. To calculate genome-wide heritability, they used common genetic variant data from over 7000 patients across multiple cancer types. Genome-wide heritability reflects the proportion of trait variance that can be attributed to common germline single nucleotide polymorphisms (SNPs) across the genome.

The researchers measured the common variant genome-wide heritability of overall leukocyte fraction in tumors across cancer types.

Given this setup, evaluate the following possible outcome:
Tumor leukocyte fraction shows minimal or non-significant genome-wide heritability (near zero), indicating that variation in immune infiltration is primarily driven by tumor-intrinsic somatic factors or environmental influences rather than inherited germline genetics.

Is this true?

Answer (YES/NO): YES